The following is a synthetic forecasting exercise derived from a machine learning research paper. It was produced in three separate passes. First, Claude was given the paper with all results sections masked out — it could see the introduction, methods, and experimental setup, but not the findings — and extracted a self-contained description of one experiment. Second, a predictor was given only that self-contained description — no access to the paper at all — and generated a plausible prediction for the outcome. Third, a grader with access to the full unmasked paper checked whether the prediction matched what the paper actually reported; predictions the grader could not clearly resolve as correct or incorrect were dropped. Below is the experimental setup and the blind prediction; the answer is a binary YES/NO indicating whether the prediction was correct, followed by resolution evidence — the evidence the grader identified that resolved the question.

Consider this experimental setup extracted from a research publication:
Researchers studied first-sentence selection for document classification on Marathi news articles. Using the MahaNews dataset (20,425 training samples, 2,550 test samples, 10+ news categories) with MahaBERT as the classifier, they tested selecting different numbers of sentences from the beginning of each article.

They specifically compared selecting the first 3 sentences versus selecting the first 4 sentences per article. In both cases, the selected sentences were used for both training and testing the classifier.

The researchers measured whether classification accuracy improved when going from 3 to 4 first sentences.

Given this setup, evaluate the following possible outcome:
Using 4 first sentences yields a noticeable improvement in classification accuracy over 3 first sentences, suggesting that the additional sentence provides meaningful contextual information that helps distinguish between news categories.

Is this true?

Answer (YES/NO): NO